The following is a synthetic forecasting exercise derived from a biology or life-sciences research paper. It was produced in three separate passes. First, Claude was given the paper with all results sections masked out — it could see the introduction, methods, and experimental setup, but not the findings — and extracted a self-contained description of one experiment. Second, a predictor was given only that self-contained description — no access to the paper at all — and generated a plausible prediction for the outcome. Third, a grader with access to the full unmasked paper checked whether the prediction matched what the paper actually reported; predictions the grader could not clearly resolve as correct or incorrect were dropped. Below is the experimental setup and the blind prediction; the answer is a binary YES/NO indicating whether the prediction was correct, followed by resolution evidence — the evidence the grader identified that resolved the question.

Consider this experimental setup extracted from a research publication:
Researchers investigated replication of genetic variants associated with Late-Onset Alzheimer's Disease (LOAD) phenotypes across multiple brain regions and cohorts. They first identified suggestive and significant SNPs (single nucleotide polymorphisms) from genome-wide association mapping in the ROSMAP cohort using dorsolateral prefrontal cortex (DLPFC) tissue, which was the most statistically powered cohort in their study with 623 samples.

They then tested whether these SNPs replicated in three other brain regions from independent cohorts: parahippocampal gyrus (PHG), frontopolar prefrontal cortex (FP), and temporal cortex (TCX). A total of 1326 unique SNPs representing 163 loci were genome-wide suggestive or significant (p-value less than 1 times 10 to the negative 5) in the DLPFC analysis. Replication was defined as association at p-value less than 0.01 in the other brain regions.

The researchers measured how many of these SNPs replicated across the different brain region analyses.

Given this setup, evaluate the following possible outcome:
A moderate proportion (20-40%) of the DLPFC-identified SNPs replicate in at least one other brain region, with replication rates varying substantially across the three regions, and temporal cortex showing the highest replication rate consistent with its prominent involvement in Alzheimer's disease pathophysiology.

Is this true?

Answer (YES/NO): NO